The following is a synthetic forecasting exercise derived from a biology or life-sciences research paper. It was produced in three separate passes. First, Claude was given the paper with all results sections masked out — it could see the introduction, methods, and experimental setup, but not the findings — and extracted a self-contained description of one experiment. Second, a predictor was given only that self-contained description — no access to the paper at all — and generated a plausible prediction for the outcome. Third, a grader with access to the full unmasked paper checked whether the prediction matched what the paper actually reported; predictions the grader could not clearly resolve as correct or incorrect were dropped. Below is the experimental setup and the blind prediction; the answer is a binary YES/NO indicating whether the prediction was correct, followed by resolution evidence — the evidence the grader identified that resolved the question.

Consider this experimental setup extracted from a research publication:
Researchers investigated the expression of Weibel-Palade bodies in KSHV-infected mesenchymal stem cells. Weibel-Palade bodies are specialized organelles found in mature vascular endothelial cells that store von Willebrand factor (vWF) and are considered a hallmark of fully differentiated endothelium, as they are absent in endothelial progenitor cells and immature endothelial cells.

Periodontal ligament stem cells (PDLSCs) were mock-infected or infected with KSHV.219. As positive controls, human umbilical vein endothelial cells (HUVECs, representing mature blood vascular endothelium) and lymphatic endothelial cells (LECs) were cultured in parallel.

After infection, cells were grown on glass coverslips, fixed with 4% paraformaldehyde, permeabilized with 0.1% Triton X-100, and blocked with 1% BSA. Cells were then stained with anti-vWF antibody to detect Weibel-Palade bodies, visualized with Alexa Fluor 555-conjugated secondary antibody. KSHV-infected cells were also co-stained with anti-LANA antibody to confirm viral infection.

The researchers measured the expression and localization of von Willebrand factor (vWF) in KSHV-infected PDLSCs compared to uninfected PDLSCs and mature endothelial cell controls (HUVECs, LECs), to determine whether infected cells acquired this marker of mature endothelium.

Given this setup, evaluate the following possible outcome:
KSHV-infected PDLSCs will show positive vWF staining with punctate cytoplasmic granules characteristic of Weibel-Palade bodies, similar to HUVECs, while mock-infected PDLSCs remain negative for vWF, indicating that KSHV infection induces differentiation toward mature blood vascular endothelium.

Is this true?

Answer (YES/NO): NO